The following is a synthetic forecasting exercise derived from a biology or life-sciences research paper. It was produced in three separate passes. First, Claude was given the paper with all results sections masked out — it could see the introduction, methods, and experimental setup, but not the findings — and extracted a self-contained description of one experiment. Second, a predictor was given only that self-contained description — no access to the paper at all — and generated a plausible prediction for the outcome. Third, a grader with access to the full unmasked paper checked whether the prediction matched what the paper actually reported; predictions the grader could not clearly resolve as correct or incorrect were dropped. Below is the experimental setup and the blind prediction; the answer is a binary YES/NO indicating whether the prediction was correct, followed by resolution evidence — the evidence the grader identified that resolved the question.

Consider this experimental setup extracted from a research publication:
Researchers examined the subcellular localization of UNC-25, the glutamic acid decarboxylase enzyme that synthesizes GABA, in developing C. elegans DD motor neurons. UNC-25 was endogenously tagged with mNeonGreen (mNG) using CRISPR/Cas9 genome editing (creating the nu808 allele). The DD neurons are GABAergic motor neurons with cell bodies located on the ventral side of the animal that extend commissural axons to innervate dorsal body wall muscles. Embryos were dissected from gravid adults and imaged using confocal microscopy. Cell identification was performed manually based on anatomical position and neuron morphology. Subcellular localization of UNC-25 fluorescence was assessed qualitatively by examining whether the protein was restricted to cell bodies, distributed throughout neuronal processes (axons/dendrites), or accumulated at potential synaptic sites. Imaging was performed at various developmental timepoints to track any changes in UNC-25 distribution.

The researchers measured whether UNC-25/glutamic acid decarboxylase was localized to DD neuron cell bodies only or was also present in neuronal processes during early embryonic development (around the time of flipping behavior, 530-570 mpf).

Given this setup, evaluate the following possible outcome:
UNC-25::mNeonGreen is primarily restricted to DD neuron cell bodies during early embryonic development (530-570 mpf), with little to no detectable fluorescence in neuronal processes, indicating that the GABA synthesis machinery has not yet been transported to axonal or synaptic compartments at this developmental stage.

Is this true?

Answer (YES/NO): YES